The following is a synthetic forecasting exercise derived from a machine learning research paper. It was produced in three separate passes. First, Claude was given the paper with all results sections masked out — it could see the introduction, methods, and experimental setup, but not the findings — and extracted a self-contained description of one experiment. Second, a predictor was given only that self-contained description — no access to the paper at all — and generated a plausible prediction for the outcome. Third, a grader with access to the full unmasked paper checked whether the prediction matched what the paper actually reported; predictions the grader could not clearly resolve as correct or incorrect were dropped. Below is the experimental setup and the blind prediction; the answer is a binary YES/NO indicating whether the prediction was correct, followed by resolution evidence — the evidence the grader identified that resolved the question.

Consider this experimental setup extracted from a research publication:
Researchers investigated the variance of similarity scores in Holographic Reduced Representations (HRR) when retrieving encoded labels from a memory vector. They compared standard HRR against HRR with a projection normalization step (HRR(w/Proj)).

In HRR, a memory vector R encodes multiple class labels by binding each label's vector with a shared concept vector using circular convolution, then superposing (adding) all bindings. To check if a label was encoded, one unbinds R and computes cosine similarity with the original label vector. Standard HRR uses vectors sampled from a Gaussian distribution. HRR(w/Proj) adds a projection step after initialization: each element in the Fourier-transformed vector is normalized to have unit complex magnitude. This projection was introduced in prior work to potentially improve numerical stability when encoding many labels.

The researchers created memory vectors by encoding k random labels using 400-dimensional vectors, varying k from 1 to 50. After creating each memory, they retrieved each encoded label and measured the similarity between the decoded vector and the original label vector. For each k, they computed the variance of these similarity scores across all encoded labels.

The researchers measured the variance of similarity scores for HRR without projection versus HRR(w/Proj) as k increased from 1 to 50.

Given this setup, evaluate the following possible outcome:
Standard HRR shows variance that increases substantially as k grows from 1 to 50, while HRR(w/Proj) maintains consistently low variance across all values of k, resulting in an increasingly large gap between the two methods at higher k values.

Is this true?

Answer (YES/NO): NO